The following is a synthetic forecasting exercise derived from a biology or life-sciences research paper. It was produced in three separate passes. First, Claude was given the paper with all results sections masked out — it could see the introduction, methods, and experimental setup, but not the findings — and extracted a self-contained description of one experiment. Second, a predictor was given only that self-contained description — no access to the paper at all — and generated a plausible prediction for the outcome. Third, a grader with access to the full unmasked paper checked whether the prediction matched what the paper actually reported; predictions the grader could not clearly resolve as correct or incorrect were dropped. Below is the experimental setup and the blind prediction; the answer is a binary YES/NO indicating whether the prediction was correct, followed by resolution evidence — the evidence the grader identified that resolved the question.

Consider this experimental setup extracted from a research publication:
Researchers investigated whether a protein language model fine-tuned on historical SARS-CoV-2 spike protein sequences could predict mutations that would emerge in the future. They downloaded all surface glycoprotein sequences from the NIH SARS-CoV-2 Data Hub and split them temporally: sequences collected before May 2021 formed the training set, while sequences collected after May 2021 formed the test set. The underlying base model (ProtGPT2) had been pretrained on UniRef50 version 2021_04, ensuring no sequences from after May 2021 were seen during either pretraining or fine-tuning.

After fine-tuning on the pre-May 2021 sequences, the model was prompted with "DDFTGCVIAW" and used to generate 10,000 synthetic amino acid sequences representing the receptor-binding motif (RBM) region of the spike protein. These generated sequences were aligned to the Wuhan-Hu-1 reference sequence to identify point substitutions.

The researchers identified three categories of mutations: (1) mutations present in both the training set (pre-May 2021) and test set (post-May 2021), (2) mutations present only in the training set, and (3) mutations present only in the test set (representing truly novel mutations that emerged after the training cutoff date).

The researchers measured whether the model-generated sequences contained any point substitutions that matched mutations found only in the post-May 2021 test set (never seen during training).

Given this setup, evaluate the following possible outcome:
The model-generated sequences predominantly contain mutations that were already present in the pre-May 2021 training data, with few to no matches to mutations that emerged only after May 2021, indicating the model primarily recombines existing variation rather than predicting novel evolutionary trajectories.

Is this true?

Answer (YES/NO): NO